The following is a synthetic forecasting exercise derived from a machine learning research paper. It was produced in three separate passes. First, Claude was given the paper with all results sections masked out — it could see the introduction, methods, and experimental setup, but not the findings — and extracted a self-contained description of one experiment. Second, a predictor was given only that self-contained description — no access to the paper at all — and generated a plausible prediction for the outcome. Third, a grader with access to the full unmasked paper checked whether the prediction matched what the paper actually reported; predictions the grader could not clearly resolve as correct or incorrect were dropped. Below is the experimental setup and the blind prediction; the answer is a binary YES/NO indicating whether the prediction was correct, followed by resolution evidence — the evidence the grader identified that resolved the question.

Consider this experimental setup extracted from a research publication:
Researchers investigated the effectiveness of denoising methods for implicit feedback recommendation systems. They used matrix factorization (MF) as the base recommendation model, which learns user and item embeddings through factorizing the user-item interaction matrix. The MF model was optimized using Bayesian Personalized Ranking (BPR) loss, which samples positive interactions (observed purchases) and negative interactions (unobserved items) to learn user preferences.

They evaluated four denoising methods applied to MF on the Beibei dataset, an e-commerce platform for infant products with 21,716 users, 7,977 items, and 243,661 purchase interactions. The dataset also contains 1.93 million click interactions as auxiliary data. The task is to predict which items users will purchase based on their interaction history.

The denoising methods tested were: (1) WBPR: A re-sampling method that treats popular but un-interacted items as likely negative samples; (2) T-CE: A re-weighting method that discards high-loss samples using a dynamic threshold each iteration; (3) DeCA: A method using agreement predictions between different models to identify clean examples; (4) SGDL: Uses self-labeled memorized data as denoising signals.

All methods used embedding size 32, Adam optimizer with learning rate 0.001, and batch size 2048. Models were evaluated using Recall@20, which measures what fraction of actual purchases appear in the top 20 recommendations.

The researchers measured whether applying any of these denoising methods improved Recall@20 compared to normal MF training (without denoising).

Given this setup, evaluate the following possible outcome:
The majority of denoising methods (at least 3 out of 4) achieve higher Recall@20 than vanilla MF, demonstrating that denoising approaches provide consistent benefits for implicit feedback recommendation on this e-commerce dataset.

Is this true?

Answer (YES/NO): NO